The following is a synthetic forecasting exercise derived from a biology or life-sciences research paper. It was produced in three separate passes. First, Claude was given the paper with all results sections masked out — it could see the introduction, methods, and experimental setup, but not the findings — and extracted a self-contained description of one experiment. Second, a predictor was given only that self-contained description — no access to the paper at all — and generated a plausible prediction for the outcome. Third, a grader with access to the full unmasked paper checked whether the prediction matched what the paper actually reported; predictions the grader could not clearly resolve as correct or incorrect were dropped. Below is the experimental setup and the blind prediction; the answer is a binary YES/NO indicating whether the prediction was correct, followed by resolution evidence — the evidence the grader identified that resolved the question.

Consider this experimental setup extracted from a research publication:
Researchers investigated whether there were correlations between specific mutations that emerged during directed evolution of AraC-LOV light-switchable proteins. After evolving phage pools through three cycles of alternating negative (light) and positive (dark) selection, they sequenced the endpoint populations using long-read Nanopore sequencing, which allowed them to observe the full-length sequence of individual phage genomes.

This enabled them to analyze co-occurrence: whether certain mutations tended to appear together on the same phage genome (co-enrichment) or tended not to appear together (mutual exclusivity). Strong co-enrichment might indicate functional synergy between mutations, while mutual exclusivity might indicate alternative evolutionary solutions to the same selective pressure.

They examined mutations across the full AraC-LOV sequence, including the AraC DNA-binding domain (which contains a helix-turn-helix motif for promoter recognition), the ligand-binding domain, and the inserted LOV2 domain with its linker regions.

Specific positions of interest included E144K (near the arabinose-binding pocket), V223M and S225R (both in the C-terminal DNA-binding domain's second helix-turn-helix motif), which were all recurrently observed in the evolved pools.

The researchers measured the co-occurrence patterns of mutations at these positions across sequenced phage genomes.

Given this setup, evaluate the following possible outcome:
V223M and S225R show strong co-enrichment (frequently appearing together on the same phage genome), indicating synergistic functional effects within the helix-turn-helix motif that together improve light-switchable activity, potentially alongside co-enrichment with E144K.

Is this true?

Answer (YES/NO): NO